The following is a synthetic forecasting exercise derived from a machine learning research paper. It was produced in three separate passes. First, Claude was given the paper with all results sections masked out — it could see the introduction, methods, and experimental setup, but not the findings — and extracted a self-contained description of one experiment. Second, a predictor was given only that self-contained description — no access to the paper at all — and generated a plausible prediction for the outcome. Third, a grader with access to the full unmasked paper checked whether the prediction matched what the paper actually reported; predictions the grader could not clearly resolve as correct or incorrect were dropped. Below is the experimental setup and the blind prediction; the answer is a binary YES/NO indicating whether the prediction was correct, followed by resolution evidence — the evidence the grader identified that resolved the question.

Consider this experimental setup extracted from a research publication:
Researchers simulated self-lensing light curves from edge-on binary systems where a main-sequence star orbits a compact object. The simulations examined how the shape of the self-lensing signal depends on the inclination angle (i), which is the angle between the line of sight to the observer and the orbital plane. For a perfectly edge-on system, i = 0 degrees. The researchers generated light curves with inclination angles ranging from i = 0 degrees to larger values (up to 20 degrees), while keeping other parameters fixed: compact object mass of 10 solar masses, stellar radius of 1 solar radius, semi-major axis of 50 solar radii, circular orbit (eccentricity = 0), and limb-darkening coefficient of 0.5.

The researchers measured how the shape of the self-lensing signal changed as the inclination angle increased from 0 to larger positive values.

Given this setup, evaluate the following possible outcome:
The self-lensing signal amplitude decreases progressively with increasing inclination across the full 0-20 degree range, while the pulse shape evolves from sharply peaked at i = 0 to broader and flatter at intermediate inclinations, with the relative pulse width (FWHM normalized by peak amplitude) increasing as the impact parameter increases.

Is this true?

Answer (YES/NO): NO